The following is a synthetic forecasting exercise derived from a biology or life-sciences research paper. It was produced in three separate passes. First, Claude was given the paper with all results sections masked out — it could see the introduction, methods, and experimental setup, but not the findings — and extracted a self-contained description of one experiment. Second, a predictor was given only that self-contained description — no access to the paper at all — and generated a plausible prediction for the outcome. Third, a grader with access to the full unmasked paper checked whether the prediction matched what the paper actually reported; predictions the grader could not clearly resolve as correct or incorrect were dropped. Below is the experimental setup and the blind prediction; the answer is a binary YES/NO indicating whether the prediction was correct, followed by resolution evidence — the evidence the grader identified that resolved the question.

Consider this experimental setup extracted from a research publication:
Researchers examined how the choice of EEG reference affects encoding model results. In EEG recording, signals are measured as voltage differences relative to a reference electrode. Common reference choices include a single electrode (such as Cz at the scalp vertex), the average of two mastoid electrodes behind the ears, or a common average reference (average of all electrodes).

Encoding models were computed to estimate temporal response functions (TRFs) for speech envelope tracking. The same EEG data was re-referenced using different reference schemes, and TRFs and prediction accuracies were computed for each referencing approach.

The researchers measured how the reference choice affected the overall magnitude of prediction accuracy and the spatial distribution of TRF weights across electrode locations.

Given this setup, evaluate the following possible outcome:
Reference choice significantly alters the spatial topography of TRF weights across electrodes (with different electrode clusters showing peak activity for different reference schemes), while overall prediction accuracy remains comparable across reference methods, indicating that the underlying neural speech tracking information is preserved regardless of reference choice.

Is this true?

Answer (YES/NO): YES